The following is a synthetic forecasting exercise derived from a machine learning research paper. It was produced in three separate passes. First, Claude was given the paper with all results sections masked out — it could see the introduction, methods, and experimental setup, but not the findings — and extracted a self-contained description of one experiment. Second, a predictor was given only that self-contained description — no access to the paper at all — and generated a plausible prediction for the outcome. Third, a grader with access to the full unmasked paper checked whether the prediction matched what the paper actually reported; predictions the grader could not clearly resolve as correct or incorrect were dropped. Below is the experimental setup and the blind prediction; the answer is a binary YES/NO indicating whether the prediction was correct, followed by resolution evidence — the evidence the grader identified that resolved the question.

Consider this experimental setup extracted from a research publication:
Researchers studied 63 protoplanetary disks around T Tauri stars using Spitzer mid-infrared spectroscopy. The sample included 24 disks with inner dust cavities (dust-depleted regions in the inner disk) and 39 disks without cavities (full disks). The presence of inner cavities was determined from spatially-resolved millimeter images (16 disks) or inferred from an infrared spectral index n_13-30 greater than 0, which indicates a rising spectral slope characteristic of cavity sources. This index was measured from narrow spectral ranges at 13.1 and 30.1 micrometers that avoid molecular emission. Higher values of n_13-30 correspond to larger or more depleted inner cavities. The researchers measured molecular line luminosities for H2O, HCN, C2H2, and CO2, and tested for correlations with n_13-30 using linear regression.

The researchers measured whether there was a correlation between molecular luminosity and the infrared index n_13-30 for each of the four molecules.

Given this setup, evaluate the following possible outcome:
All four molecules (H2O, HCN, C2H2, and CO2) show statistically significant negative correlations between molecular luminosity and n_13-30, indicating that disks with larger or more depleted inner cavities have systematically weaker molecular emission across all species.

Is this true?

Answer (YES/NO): YES